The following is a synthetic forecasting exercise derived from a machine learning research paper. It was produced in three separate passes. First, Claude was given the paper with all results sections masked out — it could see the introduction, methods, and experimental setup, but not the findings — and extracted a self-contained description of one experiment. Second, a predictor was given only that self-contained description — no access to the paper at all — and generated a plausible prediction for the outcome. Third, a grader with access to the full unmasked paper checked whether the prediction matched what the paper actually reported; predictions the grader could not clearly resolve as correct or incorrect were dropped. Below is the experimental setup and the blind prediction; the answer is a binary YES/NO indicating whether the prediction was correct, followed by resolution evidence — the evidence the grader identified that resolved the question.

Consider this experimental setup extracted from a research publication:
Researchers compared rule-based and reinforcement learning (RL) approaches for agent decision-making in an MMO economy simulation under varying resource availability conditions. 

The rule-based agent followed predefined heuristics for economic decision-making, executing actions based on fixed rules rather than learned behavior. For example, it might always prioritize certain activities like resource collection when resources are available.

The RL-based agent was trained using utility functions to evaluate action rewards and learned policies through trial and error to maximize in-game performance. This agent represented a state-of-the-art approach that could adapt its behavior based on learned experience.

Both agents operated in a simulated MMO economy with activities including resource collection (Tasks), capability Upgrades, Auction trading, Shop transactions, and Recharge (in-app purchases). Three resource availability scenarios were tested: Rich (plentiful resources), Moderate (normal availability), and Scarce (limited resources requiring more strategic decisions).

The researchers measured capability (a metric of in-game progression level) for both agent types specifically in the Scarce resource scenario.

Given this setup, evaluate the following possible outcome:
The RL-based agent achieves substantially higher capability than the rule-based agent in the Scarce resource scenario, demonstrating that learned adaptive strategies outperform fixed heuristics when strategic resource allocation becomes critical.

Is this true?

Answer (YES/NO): NO